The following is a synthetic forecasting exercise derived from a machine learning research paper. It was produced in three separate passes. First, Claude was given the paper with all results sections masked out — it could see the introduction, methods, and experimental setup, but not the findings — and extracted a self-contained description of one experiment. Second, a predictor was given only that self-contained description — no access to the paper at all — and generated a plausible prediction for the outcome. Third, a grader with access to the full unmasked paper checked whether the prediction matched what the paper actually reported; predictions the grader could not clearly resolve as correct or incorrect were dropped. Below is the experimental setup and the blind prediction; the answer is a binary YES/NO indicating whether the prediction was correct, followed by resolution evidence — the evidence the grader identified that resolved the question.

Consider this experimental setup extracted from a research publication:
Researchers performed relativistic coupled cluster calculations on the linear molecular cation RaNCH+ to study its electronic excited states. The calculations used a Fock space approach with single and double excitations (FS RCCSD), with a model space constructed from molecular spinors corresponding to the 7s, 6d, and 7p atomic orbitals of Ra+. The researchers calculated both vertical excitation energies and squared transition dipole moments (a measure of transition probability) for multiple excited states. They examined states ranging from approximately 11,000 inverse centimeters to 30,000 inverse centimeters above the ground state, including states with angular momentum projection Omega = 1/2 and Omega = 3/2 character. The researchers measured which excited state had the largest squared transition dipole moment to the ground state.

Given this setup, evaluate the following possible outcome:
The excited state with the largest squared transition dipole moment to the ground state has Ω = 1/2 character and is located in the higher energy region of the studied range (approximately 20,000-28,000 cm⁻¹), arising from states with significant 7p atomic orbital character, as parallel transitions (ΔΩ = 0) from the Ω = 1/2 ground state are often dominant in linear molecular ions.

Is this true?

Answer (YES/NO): NO